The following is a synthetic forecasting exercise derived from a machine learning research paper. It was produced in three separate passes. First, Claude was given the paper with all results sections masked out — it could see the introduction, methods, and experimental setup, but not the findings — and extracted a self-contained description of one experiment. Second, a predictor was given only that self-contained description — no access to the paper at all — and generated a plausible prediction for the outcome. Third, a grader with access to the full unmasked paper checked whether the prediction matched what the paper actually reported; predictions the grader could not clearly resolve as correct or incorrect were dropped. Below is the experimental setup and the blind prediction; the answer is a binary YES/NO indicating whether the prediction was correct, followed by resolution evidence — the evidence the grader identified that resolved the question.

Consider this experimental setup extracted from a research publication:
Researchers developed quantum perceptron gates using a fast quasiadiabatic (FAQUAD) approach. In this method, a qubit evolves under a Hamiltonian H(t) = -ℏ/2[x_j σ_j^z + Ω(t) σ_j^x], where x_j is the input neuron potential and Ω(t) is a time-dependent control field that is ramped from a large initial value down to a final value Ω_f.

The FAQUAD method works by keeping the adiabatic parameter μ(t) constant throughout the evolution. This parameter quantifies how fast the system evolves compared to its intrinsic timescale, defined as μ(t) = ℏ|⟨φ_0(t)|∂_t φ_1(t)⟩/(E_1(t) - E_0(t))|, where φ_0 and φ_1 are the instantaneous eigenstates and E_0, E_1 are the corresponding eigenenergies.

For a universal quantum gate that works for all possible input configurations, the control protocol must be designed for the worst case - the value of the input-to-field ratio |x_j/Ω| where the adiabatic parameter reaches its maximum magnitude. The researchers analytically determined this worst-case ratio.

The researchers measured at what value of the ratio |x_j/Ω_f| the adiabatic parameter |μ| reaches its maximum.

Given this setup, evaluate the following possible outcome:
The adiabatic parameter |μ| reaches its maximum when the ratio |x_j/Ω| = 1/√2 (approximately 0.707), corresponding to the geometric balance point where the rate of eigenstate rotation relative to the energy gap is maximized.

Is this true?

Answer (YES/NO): NO